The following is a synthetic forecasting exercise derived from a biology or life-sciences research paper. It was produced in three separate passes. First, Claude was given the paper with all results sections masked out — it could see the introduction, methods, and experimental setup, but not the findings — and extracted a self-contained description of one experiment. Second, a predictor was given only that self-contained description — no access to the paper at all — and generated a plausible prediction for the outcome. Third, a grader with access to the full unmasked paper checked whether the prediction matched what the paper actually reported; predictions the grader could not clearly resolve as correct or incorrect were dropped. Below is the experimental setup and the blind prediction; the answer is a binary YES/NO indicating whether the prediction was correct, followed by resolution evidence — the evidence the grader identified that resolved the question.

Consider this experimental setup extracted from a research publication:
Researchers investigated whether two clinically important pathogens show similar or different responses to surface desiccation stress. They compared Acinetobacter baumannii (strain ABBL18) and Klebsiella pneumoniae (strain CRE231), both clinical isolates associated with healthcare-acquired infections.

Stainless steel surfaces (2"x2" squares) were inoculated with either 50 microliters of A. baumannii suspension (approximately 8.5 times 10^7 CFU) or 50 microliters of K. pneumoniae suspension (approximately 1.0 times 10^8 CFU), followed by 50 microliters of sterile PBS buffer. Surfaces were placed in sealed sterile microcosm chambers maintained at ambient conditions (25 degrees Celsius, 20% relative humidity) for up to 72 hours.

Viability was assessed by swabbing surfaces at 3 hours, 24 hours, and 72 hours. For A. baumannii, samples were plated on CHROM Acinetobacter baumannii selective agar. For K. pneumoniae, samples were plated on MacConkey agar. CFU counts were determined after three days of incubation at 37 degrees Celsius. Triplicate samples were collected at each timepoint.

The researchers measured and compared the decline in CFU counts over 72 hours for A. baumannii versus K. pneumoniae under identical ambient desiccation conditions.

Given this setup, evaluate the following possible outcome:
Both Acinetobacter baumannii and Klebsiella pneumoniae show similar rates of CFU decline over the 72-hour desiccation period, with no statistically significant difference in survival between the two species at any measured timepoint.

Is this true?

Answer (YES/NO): NO